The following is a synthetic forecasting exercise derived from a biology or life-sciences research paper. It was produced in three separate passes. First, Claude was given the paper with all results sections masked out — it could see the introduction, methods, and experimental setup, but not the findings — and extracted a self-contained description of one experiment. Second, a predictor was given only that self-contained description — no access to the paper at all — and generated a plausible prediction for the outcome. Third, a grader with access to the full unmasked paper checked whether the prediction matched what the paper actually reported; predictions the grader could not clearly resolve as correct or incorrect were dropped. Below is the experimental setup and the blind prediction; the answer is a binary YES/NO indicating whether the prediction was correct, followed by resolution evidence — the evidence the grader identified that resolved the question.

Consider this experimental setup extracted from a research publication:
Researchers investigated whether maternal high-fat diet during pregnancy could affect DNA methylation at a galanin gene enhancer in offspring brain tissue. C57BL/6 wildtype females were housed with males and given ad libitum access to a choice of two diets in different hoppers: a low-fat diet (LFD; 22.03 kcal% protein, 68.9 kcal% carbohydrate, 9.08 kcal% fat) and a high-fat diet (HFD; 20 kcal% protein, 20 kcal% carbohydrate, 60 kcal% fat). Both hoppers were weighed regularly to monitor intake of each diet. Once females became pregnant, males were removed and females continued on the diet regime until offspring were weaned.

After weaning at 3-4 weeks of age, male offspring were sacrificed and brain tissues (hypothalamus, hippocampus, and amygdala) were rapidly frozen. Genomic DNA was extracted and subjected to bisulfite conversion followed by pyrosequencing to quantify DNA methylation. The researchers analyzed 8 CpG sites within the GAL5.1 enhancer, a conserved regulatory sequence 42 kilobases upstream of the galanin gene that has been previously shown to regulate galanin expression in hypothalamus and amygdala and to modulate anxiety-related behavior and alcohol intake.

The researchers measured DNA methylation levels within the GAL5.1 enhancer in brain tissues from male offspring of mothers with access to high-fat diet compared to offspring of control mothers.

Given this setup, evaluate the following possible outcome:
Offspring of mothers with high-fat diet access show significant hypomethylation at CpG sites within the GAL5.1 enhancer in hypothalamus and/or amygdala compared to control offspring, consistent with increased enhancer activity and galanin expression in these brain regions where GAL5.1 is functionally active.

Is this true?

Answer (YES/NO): NO